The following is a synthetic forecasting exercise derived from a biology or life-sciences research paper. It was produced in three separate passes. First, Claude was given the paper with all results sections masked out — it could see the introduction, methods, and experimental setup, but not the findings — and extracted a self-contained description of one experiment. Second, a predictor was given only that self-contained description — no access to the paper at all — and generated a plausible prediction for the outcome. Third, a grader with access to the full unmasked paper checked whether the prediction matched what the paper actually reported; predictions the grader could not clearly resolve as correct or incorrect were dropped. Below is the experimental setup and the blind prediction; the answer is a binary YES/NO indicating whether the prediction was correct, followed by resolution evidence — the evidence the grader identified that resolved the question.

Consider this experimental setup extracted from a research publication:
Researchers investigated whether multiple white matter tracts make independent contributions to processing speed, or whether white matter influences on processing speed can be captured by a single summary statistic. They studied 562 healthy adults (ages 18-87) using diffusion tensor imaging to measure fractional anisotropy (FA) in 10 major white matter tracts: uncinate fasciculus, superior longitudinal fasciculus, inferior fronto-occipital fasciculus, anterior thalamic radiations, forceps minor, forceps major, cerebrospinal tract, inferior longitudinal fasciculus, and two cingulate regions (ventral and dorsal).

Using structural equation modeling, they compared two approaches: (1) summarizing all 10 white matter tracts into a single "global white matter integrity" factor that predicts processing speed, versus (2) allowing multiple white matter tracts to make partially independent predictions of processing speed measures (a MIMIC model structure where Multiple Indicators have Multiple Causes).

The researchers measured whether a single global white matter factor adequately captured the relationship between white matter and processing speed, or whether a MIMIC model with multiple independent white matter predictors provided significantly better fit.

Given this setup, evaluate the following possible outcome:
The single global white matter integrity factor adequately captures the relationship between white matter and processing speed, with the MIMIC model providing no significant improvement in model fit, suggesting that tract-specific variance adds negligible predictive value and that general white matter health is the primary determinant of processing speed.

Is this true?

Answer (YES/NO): NO